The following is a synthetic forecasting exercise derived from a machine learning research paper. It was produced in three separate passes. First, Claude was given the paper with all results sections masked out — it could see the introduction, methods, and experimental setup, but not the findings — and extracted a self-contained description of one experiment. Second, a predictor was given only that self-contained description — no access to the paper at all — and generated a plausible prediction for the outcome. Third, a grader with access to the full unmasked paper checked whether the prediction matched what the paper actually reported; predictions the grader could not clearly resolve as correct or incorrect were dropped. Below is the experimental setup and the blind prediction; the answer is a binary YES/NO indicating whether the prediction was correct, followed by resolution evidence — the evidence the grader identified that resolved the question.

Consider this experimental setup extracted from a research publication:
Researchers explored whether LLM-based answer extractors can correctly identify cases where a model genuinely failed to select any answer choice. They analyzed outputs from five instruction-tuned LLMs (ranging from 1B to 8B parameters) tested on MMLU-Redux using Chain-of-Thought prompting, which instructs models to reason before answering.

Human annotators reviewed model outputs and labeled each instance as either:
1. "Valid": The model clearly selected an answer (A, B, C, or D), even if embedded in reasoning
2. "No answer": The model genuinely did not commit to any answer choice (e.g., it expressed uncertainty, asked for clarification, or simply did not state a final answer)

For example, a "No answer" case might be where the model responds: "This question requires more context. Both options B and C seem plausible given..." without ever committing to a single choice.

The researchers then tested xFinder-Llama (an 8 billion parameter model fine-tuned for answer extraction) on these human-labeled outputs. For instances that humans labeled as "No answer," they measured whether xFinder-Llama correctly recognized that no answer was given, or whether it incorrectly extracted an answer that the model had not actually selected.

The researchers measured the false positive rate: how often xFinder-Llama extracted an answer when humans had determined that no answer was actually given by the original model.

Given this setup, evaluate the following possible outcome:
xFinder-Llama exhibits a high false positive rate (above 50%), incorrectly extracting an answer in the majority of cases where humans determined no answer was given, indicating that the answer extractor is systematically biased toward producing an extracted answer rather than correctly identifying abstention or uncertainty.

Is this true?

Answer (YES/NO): YES